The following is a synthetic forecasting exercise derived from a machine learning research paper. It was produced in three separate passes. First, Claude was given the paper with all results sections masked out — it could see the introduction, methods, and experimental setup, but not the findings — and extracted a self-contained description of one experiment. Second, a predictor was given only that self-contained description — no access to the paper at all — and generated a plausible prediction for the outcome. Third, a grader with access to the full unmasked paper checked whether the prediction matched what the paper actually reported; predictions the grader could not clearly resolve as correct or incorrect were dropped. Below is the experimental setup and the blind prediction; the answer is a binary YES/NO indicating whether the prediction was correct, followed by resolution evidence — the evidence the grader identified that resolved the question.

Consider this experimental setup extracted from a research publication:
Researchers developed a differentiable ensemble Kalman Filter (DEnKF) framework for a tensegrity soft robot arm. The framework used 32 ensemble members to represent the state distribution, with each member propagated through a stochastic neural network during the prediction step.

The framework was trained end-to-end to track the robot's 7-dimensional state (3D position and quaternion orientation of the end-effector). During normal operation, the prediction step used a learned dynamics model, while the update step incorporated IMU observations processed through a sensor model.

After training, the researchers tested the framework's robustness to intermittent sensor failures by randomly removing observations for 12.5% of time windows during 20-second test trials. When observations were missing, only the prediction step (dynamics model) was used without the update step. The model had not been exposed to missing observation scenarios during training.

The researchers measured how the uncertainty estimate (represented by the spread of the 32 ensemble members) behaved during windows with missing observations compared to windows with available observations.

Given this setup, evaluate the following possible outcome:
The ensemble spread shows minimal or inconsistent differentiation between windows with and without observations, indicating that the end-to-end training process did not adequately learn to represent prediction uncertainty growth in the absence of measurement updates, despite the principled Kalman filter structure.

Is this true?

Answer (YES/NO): NO